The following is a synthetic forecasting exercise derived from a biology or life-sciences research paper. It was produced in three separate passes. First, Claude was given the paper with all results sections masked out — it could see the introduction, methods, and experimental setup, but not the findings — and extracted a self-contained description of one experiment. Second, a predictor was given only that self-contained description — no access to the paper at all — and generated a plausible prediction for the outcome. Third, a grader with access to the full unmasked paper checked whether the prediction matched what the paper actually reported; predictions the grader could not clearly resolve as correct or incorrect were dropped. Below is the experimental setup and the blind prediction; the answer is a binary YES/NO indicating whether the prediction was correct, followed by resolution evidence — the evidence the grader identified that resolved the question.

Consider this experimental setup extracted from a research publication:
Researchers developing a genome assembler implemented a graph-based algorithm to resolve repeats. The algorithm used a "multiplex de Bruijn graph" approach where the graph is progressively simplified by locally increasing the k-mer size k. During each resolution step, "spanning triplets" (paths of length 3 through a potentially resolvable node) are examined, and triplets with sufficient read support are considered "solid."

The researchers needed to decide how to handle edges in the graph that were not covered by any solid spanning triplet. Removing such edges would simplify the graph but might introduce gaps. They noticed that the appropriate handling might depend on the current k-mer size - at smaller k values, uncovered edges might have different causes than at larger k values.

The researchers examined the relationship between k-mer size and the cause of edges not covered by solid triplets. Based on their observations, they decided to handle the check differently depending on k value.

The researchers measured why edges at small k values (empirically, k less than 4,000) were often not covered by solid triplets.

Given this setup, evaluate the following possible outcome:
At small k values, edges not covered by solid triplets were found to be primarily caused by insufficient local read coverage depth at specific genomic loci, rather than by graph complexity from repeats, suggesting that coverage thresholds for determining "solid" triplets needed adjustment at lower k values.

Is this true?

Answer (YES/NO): NO